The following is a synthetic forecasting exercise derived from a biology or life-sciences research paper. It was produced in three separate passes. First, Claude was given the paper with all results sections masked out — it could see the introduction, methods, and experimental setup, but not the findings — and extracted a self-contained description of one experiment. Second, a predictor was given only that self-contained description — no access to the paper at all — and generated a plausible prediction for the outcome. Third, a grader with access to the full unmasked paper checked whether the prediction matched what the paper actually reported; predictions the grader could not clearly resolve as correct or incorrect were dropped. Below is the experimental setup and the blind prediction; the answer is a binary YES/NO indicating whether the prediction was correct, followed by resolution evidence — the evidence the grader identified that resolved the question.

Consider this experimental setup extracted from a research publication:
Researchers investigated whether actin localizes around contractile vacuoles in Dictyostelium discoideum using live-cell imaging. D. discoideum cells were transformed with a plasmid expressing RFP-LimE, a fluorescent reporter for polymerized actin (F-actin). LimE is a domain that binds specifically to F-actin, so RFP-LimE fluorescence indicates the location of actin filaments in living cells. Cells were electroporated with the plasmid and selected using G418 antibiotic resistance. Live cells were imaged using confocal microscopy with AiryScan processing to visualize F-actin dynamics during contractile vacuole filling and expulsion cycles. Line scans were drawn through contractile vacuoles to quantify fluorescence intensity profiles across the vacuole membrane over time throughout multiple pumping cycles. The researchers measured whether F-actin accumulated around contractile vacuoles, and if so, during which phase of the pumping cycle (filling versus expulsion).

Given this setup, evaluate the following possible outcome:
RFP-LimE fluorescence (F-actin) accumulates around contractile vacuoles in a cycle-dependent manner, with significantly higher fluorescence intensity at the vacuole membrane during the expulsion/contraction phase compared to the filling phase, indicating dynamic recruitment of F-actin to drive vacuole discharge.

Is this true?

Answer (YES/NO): NO